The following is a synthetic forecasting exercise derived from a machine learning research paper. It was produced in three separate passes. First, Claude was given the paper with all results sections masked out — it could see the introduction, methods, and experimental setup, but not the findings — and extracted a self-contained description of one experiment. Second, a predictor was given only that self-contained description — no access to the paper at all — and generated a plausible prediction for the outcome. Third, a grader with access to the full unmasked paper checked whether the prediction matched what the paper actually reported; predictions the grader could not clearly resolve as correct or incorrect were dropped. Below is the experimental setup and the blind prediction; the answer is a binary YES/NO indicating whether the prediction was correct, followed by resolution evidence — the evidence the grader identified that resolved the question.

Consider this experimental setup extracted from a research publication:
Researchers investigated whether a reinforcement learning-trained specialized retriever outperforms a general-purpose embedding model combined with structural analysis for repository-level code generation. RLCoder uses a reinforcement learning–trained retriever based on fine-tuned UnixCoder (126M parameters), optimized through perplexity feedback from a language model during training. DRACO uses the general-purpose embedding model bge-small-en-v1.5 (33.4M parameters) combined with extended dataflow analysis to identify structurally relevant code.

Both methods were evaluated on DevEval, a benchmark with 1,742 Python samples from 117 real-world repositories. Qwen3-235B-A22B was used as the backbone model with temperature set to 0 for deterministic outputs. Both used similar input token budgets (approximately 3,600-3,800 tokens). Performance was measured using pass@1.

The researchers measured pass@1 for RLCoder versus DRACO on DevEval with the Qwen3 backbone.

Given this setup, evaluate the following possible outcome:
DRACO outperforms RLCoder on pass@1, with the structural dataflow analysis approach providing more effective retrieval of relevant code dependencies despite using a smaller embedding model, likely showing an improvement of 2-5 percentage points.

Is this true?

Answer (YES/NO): NO